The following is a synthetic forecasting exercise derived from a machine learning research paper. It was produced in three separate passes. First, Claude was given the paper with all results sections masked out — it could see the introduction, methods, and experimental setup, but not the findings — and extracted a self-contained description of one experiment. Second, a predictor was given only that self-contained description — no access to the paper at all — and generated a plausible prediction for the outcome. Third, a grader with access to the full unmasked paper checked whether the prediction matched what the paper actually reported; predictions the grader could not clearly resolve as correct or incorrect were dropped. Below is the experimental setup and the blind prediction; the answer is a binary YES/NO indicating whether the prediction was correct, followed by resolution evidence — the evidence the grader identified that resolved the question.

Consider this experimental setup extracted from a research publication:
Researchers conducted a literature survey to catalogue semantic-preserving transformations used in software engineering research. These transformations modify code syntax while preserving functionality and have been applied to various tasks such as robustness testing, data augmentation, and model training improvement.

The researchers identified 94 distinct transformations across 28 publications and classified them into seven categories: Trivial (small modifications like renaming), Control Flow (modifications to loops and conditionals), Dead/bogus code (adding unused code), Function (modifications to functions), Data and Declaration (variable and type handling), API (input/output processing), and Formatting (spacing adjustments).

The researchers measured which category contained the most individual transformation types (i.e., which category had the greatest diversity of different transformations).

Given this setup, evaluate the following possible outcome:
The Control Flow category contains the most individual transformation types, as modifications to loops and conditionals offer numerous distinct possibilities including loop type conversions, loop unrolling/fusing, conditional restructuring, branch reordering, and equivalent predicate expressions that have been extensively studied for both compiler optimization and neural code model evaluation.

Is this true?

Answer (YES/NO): NO